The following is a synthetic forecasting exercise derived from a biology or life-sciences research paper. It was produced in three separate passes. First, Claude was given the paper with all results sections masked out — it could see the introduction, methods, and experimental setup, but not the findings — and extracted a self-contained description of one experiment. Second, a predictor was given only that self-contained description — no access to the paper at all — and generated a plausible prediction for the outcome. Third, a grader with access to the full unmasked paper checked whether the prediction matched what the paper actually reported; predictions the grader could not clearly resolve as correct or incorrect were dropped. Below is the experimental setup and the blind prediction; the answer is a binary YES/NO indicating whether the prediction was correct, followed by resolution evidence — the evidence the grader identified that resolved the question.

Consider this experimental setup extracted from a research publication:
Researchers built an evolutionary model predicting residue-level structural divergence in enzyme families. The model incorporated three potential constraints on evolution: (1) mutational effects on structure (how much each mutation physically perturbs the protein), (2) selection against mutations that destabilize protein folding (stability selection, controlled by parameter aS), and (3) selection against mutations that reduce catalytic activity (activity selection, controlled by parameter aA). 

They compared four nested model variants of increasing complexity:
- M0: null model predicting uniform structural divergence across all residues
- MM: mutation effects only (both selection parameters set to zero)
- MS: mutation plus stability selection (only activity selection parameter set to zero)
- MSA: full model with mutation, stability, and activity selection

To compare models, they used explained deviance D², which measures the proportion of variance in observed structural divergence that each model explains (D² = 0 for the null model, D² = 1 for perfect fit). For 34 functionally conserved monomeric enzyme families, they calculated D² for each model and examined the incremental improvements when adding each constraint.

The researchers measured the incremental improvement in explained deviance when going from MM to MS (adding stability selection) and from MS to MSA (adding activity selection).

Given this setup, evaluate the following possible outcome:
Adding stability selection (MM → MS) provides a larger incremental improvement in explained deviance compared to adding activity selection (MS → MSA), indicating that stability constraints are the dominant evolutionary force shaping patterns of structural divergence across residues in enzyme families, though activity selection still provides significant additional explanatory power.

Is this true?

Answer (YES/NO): NO